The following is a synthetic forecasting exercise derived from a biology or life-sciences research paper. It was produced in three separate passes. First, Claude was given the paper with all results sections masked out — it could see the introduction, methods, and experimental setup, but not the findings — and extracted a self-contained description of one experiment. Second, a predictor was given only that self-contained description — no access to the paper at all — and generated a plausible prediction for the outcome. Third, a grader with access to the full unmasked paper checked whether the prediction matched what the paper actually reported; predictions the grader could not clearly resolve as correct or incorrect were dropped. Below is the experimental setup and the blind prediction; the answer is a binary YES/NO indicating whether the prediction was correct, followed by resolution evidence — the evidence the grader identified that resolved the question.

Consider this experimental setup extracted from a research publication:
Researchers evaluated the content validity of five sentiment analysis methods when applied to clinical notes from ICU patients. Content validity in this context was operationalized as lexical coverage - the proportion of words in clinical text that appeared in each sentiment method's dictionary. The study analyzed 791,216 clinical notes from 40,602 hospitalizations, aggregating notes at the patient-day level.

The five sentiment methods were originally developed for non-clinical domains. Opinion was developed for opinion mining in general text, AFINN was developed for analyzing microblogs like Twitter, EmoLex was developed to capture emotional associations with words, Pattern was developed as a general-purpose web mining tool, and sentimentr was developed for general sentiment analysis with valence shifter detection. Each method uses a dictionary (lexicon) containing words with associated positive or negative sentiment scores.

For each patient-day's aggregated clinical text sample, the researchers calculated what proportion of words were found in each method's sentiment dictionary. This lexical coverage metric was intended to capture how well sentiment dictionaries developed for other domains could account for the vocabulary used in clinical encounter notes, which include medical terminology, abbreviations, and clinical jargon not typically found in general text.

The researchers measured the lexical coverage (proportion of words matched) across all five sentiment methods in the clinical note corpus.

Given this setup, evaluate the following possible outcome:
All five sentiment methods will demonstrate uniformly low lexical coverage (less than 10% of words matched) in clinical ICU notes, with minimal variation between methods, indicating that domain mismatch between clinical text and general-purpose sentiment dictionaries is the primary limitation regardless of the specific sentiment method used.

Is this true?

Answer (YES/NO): NO